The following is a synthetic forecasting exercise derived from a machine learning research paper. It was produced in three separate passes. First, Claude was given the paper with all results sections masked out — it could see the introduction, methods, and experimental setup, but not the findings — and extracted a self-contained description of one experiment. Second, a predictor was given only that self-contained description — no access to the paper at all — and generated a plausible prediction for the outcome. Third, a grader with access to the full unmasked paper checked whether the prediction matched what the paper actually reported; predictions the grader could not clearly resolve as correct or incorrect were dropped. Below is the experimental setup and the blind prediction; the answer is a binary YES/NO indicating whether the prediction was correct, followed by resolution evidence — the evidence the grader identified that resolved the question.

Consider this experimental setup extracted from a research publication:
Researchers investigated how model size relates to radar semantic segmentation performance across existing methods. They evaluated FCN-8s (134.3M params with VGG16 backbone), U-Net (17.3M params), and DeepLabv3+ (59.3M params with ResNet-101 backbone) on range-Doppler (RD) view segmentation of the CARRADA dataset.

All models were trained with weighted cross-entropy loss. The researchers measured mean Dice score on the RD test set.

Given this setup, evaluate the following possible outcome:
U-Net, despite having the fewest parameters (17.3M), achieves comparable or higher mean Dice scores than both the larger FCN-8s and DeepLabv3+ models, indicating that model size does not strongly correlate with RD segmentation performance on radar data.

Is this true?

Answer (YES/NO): YES